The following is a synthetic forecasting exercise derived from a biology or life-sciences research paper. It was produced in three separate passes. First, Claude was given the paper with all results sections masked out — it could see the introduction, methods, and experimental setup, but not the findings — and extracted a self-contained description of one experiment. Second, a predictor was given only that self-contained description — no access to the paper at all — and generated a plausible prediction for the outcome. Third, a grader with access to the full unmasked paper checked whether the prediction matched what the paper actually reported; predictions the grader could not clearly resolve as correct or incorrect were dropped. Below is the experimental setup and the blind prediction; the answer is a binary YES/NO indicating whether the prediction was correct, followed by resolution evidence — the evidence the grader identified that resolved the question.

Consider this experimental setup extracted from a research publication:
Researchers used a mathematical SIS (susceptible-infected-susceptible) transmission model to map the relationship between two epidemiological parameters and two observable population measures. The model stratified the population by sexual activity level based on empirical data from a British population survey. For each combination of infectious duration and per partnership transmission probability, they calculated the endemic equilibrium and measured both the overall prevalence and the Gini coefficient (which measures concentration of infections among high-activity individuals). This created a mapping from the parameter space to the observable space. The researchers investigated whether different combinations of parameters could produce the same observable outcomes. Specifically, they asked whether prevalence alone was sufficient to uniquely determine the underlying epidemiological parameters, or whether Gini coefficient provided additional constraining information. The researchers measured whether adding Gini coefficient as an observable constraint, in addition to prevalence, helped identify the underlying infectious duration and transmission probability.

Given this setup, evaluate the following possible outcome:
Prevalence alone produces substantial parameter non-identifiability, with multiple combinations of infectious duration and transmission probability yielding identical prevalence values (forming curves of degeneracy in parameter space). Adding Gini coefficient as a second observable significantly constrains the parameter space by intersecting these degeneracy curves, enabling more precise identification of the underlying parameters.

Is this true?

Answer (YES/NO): YES